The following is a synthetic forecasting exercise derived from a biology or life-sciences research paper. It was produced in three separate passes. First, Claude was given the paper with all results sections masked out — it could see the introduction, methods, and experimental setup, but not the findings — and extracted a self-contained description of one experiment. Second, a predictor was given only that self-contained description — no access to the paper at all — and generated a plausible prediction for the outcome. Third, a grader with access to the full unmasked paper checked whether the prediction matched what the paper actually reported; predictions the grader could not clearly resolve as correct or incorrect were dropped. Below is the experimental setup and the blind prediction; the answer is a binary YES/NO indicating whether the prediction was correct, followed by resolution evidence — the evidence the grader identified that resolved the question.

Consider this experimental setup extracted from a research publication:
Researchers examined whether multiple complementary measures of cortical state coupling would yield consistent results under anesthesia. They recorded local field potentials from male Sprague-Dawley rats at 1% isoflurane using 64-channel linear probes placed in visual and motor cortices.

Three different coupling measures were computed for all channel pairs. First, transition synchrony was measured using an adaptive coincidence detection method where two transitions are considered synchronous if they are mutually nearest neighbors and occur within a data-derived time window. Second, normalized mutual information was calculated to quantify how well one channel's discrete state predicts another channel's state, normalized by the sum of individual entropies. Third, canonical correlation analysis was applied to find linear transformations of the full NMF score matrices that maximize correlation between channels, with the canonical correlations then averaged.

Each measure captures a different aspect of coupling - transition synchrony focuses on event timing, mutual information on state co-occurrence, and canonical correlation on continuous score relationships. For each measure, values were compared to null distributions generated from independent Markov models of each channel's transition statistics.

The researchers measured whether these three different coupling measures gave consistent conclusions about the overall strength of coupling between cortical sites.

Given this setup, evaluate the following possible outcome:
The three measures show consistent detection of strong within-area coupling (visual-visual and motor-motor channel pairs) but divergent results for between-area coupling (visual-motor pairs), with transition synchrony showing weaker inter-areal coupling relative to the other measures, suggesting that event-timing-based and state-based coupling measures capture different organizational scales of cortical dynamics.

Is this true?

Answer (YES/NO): NO